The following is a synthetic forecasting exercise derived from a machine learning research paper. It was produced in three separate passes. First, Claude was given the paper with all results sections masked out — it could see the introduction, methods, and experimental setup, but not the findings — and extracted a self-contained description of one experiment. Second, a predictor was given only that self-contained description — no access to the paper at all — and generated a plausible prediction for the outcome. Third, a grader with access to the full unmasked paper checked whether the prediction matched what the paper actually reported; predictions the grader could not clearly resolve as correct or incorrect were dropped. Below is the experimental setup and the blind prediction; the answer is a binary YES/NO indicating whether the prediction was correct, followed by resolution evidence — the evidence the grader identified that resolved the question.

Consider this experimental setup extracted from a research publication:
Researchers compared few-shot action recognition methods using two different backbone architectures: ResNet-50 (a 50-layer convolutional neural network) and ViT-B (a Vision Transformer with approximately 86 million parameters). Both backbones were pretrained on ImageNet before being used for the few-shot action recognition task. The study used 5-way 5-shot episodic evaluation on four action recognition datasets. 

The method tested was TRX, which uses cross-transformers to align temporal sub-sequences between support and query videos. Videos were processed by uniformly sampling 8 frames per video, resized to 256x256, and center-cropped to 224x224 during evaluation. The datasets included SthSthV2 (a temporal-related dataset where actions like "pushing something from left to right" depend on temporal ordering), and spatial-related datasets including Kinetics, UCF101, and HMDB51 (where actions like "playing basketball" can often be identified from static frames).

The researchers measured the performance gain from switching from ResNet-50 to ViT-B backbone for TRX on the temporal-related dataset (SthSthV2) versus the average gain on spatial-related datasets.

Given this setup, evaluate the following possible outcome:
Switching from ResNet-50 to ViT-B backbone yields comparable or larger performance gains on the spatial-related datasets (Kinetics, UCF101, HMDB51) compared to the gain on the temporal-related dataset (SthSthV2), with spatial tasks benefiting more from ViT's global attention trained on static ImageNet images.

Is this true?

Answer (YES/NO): NO